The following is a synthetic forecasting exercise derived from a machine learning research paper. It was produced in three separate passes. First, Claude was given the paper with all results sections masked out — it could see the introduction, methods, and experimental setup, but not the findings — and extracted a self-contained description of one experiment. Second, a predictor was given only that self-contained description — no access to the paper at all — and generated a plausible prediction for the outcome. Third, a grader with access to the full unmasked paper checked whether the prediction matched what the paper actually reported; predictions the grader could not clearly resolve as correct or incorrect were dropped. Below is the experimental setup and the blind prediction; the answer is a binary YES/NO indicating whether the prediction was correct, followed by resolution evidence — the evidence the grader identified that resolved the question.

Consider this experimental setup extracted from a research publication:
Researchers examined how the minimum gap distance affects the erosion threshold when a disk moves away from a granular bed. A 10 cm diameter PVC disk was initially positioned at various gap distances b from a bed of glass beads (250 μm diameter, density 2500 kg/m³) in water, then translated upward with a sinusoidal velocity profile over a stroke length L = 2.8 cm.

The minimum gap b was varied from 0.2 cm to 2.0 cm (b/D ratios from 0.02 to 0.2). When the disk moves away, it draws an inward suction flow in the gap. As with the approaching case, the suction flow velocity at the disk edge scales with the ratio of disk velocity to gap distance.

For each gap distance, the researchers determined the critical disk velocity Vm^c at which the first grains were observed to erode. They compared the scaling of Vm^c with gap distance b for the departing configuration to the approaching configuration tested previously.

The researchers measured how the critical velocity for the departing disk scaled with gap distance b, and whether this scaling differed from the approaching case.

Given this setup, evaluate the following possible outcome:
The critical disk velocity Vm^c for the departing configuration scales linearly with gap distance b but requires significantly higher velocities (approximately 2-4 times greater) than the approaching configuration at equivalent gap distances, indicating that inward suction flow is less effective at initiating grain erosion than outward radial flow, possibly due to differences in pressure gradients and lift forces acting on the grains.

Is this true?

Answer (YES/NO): NO